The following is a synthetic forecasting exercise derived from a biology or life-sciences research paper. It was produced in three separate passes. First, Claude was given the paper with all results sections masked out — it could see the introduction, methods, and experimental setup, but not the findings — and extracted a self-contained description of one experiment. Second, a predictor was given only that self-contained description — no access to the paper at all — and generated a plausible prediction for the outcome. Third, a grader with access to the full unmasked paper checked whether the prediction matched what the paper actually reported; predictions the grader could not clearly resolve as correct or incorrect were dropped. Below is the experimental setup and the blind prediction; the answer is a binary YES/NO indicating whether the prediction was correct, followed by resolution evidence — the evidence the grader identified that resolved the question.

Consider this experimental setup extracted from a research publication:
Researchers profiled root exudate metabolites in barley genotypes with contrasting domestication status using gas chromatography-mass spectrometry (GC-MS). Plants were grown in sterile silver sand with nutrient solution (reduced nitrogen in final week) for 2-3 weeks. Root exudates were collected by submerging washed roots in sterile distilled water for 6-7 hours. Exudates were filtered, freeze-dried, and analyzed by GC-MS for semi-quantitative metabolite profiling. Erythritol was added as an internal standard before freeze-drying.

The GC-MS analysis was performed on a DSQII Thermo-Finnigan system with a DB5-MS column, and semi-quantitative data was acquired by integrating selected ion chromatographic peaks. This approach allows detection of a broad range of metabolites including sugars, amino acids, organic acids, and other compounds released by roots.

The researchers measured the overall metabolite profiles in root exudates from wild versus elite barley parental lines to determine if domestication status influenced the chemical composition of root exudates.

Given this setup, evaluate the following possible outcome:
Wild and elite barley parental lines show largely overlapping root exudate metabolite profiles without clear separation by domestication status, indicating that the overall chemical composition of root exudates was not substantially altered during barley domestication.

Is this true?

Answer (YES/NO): YES